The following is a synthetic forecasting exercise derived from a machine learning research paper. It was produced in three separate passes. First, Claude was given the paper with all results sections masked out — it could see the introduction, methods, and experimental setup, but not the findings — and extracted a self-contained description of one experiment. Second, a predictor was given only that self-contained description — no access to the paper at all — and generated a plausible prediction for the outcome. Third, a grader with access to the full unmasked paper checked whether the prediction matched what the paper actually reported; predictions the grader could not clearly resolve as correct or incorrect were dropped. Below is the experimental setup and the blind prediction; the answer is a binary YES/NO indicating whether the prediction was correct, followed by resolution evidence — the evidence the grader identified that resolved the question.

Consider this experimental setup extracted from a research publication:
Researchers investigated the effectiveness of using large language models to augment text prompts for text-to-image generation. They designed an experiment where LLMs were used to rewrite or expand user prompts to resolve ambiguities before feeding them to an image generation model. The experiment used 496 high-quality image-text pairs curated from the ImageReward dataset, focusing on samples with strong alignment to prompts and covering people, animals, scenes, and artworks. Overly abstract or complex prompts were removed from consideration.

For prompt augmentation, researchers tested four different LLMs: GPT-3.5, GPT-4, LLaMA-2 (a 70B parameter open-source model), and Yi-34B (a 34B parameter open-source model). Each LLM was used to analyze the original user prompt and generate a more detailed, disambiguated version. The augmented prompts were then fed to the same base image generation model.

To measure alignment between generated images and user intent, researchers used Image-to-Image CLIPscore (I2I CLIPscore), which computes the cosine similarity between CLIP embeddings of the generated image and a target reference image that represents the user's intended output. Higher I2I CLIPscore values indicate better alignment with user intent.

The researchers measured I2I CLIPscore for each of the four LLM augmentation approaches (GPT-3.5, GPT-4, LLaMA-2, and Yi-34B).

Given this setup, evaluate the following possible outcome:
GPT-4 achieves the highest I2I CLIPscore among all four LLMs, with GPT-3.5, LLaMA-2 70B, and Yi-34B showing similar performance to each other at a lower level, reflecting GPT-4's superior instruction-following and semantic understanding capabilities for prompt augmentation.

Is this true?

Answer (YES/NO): NO